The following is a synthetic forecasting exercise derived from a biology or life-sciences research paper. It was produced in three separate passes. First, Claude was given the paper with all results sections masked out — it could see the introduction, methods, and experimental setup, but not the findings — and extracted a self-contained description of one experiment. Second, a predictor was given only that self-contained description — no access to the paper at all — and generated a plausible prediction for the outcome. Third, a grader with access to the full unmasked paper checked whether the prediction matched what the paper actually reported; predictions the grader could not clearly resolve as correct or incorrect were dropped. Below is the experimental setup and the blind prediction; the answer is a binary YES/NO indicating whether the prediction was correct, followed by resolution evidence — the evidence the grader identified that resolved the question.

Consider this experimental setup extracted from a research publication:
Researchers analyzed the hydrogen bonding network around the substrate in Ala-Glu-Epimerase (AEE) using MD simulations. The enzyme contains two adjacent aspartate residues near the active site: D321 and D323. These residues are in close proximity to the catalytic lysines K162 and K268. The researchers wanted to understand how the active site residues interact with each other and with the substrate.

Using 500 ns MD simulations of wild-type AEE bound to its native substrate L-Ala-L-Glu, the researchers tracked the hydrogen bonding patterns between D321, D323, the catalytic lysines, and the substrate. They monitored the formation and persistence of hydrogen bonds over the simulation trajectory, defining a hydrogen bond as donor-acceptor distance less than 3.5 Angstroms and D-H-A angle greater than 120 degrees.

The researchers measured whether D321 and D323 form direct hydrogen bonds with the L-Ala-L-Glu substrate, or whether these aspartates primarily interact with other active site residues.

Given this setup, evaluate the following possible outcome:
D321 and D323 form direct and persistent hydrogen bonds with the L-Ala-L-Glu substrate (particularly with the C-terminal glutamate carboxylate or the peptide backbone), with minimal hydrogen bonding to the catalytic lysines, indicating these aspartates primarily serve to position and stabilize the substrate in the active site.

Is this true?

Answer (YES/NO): NO